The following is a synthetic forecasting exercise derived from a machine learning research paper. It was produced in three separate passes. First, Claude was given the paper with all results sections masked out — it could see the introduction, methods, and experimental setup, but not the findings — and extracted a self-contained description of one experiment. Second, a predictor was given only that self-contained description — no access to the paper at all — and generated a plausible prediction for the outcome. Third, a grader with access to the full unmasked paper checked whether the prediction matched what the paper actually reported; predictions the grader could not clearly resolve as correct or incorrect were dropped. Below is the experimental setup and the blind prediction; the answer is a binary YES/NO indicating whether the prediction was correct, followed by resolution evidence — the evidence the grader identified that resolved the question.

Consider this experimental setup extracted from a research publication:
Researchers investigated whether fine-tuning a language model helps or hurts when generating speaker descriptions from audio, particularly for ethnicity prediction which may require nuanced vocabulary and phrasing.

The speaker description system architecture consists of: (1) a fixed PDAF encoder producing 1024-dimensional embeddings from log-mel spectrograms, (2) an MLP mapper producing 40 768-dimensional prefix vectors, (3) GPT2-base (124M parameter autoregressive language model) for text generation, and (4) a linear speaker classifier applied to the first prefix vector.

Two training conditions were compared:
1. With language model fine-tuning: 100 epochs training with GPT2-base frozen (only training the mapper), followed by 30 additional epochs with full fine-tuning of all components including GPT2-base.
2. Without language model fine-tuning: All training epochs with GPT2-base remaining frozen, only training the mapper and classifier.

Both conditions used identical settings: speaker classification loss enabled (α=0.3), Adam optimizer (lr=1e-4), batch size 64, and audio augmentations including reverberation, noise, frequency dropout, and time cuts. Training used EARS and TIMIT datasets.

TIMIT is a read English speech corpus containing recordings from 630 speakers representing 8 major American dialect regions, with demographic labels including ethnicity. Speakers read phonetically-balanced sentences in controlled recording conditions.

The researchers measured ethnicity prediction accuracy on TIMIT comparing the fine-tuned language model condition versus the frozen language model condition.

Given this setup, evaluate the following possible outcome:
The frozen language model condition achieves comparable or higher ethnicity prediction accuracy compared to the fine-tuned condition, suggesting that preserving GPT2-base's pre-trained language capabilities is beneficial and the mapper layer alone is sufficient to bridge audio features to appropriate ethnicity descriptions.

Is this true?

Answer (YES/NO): YES